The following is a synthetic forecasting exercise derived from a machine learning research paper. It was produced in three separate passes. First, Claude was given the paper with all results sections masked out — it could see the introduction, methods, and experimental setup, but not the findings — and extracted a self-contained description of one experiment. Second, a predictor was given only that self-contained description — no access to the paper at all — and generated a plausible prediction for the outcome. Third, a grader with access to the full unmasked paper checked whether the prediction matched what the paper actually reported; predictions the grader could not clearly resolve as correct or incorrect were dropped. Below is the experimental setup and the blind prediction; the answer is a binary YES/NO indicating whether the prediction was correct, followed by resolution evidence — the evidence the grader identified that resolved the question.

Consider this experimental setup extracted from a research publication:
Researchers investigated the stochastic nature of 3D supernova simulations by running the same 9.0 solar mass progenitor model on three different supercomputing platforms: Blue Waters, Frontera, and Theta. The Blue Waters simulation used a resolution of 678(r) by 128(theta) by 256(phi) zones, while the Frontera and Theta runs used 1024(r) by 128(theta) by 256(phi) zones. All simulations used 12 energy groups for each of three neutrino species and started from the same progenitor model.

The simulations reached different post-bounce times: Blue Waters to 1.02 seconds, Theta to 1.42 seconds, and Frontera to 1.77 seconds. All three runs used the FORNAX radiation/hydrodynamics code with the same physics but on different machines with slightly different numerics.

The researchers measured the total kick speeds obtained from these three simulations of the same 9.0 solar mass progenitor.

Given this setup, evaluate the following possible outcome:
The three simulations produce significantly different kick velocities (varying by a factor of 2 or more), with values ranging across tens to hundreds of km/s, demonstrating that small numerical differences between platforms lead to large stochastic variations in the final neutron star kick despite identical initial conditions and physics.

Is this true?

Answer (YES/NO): NO